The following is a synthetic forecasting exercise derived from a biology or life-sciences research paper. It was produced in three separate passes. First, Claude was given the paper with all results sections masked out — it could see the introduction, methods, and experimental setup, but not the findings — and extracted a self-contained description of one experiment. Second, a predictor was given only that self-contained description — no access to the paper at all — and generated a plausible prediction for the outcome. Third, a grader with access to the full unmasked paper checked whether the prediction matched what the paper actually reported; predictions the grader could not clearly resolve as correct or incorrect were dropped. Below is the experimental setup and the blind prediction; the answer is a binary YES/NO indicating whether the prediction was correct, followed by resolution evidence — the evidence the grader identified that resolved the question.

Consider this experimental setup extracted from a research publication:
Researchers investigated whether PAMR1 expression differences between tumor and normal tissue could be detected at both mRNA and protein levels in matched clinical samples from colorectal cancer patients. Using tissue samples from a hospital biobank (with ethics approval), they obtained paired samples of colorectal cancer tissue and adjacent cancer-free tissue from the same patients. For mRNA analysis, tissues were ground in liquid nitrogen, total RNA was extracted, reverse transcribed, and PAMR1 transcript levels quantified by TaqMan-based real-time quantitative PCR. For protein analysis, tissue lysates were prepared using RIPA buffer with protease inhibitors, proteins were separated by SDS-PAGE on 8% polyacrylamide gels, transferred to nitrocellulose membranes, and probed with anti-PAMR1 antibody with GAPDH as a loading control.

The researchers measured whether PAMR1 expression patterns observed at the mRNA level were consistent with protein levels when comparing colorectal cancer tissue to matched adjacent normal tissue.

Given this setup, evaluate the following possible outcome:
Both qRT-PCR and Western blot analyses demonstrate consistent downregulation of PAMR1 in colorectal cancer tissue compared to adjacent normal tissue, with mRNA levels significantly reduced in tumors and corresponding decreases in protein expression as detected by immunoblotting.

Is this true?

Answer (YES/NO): YES